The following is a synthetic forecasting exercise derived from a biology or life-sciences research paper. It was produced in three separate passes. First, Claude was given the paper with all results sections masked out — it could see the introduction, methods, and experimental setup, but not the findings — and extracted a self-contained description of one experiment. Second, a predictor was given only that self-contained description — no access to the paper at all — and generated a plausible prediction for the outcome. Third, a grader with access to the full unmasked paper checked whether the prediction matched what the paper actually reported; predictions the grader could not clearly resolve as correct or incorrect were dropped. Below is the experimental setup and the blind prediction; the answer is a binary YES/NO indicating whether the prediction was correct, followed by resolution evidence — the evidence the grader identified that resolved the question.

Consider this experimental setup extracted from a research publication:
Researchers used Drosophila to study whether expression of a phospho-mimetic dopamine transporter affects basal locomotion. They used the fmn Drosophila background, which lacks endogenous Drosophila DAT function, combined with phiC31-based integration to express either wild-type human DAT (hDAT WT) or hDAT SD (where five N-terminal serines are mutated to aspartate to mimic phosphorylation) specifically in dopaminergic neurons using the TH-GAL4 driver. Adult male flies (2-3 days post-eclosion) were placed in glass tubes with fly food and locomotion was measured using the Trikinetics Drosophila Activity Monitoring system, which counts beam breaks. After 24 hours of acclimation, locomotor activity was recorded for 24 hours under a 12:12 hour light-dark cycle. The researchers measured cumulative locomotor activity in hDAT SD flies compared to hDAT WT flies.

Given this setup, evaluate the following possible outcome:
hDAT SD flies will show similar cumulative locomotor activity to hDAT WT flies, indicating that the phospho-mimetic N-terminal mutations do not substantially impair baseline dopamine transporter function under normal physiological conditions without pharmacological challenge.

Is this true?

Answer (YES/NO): NO